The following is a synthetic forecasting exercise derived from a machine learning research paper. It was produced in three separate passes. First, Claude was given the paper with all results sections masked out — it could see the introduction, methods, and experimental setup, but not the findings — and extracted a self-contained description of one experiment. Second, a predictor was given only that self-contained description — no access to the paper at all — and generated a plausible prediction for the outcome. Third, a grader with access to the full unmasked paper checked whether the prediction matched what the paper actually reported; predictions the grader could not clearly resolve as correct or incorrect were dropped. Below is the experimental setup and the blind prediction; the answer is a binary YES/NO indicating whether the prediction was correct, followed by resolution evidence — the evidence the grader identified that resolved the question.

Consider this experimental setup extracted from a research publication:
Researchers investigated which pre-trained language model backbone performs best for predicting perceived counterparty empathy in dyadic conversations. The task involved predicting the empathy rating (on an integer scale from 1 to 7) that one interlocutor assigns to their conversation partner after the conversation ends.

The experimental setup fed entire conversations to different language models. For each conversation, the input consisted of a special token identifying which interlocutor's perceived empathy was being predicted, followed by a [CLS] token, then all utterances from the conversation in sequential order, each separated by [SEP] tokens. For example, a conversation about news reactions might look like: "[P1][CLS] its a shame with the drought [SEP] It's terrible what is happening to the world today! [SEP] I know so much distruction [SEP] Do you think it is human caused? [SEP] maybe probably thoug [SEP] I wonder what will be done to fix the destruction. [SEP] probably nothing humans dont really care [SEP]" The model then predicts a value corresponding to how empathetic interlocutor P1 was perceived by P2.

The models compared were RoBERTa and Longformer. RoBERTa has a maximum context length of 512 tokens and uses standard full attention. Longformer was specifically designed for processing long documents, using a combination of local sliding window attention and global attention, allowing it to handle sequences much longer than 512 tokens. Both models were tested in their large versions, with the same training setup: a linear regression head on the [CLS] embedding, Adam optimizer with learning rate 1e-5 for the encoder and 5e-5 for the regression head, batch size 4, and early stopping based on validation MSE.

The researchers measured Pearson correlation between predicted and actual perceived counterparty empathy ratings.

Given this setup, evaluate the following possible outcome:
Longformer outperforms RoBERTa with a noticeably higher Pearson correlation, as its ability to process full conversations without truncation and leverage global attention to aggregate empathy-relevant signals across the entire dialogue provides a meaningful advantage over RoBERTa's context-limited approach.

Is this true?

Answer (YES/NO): NO